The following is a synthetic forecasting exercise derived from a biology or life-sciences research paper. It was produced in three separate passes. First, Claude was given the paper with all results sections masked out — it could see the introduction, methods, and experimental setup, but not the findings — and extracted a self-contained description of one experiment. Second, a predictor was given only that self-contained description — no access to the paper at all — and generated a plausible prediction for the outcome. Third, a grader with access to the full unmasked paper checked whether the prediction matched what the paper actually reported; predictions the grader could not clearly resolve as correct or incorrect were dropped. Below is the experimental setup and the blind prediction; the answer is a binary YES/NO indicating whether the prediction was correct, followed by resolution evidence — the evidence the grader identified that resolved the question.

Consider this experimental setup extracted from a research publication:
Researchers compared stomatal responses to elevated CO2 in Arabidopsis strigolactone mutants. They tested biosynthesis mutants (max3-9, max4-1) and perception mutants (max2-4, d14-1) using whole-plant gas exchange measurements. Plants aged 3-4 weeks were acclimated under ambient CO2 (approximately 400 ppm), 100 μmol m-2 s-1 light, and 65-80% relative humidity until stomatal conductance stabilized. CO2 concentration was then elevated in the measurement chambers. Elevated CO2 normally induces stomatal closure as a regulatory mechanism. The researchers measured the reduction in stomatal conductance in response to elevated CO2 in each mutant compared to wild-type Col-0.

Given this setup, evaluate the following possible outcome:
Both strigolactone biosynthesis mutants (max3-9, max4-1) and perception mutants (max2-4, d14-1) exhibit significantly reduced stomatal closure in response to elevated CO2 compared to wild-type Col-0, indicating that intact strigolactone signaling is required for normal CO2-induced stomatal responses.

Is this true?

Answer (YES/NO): NO